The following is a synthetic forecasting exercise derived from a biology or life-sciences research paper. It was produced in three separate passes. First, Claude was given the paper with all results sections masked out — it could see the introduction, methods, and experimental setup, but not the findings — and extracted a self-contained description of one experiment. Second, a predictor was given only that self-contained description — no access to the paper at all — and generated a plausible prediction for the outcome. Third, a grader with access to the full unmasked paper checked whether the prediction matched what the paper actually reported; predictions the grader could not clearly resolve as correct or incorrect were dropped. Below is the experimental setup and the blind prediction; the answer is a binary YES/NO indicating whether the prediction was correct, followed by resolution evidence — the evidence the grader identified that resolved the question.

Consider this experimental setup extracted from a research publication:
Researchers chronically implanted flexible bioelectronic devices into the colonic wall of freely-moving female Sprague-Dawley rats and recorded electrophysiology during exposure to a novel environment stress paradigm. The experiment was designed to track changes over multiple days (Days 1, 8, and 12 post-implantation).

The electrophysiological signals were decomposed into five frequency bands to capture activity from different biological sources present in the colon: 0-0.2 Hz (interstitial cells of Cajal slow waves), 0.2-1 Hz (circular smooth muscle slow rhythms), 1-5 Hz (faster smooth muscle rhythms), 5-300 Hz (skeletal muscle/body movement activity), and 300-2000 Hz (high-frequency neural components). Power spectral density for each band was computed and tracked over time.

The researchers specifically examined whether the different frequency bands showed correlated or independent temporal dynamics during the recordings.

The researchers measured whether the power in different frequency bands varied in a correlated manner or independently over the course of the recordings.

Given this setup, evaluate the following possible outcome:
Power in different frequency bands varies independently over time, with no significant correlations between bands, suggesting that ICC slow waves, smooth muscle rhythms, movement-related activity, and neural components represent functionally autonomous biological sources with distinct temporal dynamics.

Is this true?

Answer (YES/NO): YES